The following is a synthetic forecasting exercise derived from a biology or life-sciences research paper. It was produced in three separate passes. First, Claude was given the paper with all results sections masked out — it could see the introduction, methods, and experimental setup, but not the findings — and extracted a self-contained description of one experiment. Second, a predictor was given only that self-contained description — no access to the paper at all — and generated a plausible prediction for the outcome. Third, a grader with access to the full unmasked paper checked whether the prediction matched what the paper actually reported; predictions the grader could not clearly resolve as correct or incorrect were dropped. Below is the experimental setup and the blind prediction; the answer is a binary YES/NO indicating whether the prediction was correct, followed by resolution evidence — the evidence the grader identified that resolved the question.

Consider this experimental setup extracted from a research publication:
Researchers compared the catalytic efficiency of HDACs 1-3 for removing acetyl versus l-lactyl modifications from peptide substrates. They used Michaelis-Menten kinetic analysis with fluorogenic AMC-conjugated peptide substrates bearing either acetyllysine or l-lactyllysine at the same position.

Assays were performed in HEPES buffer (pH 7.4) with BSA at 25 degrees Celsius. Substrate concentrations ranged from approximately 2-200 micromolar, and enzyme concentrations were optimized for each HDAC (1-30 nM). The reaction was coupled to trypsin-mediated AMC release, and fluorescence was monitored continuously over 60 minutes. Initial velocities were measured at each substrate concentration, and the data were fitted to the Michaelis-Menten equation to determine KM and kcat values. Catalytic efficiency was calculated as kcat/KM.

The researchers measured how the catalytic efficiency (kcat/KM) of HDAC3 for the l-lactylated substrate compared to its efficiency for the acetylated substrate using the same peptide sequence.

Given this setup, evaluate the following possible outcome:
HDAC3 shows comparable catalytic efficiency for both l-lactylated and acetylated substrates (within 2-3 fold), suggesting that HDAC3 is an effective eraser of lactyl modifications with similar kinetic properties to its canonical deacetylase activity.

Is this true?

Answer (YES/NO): NO